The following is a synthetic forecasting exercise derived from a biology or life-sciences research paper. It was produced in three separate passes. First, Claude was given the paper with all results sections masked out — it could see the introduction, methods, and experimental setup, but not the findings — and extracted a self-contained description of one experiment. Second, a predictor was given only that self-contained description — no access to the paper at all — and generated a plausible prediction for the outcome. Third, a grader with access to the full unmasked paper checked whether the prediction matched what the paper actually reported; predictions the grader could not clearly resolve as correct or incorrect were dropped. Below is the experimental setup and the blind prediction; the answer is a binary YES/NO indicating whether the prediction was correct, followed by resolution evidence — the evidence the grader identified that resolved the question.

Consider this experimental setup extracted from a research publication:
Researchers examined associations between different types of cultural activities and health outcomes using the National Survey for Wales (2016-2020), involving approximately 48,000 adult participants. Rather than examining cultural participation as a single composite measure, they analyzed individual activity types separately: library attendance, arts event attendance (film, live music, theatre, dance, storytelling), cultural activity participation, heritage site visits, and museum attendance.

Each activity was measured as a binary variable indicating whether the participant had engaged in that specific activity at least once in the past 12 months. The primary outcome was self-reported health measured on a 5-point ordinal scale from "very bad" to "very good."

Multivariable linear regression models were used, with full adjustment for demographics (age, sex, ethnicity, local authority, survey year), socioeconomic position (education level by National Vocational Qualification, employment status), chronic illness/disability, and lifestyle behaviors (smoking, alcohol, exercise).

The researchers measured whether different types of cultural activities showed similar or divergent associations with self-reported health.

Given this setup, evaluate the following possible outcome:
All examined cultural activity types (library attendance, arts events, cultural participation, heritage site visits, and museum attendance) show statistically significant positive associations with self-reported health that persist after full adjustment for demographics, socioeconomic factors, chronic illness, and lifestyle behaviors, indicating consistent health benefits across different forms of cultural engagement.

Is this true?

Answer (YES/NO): NO